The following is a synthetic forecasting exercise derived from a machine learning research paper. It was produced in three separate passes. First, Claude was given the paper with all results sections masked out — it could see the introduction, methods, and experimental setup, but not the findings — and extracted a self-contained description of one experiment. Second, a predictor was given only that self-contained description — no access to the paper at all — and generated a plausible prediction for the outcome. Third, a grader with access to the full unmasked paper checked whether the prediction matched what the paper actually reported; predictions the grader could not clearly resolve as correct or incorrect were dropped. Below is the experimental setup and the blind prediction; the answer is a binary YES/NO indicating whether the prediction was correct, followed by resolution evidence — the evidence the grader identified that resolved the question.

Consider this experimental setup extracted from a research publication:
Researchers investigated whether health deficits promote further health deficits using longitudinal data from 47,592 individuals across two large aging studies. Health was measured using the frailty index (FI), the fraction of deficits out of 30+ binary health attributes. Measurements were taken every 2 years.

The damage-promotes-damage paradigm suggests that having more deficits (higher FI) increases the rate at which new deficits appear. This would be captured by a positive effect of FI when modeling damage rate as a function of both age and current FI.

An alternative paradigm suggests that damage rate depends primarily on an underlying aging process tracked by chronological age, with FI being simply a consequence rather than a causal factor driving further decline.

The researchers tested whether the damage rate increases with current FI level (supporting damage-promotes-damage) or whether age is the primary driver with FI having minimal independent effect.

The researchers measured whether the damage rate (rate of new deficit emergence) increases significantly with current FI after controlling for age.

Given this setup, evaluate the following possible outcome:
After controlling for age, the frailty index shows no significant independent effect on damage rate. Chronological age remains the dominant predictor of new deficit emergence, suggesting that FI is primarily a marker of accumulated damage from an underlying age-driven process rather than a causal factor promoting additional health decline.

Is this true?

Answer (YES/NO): NO